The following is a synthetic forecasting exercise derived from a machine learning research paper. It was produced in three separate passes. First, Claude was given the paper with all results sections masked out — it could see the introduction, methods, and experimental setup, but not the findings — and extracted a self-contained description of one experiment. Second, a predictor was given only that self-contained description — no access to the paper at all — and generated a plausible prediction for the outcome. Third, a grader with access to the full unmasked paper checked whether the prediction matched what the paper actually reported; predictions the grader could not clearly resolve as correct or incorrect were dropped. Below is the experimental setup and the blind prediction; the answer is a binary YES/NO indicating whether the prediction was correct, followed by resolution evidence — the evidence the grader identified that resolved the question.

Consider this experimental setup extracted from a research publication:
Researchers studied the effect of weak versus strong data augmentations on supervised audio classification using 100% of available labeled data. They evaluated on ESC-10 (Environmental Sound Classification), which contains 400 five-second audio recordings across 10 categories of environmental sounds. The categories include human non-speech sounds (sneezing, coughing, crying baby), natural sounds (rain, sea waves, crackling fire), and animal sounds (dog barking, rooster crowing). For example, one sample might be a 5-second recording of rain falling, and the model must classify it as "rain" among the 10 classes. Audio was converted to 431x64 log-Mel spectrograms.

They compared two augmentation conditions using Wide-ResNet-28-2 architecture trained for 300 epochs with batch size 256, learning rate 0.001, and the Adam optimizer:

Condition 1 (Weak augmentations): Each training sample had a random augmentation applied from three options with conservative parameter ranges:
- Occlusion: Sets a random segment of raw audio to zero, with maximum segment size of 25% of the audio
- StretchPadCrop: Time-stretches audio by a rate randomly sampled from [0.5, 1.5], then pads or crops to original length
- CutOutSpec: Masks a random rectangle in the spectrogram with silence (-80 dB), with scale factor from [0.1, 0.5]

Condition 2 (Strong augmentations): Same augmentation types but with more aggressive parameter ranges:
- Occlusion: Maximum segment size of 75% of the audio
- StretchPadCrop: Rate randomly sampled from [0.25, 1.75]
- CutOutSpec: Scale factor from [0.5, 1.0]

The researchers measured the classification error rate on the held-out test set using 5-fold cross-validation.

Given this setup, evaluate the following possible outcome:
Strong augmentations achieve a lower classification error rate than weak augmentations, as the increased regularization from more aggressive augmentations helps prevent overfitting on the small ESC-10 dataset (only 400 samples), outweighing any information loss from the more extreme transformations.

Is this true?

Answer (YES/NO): NO